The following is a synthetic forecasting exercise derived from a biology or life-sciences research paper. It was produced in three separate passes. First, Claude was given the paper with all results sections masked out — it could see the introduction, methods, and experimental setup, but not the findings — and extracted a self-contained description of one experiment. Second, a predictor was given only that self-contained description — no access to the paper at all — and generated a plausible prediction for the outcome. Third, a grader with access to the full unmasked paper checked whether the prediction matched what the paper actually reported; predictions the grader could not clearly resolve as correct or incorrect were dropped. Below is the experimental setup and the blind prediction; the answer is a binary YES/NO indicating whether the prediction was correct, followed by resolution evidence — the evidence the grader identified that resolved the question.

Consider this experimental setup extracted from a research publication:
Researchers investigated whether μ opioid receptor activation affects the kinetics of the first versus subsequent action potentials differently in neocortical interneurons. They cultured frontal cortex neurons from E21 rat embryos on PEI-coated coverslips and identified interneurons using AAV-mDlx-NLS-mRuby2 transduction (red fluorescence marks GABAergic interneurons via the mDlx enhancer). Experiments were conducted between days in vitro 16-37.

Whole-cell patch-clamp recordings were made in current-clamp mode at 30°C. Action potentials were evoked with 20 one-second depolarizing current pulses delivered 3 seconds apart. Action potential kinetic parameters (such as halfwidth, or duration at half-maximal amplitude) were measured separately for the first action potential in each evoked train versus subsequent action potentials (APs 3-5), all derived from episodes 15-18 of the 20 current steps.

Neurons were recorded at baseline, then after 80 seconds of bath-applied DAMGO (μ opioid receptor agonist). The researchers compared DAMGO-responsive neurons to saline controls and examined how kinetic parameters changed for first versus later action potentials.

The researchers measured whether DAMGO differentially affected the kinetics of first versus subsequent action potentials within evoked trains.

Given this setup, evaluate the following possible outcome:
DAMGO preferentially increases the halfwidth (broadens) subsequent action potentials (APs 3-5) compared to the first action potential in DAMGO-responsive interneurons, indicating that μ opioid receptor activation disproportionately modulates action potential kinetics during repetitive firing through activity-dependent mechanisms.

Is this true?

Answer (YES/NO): NO